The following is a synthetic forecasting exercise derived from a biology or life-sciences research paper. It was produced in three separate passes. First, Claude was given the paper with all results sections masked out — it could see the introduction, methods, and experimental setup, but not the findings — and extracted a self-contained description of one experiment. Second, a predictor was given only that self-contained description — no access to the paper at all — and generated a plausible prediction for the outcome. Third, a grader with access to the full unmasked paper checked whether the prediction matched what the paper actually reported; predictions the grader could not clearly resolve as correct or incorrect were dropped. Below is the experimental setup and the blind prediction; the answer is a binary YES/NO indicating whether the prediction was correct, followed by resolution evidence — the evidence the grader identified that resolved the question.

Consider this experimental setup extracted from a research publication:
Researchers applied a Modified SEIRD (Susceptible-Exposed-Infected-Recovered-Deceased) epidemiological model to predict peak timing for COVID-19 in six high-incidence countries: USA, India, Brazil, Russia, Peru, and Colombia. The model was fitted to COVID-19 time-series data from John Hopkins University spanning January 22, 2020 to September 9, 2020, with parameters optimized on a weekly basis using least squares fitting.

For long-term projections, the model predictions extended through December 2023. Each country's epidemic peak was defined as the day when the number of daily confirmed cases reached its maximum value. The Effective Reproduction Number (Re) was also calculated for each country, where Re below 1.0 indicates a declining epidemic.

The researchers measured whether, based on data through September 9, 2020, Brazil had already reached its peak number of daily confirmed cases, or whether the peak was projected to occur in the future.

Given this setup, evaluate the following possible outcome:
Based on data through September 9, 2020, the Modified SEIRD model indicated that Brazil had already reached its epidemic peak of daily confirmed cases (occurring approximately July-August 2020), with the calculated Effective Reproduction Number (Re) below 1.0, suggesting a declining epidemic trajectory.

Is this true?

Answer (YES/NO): YES